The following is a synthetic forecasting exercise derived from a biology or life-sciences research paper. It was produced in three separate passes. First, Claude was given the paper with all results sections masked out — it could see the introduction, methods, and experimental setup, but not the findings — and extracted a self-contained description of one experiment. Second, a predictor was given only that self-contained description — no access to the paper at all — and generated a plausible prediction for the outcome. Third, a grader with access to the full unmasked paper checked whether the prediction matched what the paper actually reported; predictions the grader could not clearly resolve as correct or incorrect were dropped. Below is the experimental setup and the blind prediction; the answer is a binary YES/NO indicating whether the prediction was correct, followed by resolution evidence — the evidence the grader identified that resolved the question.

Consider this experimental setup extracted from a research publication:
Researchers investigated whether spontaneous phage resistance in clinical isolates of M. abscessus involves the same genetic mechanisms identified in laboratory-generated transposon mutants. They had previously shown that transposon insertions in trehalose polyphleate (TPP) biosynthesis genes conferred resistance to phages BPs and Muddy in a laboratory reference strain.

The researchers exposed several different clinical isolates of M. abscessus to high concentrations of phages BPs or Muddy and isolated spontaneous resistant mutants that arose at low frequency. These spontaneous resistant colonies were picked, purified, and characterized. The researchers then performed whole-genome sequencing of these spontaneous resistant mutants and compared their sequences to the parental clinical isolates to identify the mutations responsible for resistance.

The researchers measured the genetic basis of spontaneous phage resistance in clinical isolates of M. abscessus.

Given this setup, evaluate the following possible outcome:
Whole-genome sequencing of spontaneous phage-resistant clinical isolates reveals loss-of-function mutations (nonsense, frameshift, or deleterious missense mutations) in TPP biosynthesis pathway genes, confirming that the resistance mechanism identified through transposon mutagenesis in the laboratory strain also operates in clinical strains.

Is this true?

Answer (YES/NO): YES